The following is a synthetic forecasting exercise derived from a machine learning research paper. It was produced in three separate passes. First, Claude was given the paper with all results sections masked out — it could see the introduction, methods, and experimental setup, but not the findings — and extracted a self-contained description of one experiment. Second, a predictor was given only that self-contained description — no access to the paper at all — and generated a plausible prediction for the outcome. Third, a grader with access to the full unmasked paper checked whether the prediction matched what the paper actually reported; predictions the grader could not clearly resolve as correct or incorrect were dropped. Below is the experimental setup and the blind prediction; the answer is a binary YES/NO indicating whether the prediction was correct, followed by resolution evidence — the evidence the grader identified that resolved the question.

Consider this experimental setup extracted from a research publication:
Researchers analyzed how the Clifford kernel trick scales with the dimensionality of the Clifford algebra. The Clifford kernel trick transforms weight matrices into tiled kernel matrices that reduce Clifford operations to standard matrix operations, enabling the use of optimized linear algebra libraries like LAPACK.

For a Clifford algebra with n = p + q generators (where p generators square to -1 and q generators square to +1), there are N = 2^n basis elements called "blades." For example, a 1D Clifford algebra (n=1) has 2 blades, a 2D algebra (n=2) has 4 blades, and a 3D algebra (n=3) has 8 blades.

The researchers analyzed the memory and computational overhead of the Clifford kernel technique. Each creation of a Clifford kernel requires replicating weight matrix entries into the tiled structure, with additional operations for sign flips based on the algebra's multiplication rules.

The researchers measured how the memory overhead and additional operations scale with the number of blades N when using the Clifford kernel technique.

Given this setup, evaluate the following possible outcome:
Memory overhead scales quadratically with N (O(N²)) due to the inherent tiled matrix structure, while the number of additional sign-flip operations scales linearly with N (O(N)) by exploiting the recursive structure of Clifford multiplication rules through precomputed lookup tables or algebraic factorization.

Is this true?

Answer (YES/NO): NO